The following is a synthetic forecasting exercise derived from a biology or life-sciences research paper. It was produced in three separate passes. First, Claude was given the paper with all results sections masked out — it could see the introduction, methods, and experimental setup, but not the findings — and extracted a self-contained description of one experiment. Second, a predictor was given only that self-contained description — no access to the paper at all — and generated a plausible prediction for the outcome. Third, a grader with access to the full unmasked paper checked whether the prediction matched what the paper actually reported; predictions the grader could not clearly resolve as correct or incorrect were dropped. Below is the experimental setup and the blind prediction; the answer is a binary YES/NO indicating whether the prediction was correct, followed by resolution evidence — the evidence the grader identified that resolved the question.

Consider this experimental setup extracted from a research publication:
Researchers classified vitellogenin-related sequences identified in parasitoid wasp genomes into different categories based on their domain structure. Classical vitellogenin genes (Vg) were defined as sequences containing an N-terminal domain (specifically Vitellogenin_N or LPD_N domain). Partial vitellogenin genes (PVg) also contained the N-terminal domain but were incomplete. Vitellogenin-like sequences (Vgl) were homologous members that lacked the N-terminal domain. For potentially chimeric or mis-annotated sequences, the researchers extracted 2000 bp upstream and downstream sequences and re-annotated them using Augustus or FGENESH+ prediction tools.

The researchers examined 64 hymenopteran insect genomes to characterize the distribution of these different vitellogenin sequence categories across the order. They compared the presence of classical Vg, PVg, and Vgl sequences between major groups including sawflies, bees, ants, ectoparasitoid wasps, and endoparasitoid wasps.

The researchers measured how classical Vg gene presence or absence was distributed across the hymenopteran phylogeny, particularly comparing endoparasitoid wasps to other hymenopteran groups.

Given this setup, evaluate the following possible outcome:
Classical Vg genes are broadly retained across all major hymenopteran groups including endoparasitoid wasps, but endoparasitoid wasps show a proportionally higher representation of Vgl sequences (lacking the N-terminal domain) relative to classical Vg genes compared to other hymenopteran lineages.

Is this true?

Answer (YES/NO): NO